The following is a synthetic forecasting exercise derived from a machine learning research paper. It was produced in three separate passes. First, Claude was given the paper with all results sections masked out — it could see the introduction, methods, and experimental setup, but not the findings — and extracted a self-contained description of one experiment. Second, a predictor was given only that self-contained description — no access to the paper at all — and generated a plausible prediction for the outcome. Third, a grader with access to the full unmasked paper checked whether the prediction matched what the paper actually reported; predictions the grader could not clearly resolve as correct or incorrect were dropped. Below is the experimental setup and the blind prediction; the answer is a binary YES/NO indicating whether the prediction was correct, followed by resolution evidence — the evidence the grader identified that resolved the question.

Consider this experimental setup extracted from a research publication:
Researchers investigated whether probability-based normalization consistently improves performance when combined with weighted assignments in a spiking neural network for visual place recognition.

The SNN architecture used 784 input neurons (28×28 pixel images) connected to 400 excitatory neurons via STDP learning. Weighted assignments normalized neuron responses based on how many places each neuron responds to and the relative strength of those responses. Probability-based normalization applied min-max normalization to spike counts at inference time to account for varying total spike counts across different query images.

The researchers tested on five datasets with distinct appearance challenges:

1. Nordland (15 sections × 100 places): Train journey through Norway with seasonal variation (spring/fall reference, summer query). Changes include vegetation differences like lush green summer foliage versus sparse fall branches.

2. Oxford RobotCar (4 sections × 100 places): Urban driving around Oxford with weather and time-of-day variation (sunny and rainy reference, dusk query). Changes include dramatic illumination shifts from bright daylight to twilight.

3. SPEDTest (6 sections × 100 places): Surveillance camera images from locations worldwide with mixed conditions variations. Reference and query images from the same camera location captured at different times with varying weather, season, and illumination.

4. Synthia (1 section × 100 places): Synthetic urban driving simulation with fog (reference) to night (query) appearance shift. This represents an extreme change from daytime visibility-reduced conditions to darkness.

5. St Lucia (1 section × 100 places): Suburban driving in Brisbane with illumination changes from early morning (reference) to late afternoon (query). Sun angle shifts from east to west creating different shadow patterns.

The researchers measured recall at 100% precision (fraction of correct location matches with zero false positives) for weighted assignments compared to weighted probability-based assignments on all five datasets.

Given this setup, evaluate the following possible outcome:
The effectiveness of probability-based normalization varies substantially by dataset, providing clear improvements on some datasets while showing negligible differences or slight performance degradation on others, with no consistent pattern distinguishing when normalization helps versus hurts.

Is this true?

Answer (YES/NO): YES